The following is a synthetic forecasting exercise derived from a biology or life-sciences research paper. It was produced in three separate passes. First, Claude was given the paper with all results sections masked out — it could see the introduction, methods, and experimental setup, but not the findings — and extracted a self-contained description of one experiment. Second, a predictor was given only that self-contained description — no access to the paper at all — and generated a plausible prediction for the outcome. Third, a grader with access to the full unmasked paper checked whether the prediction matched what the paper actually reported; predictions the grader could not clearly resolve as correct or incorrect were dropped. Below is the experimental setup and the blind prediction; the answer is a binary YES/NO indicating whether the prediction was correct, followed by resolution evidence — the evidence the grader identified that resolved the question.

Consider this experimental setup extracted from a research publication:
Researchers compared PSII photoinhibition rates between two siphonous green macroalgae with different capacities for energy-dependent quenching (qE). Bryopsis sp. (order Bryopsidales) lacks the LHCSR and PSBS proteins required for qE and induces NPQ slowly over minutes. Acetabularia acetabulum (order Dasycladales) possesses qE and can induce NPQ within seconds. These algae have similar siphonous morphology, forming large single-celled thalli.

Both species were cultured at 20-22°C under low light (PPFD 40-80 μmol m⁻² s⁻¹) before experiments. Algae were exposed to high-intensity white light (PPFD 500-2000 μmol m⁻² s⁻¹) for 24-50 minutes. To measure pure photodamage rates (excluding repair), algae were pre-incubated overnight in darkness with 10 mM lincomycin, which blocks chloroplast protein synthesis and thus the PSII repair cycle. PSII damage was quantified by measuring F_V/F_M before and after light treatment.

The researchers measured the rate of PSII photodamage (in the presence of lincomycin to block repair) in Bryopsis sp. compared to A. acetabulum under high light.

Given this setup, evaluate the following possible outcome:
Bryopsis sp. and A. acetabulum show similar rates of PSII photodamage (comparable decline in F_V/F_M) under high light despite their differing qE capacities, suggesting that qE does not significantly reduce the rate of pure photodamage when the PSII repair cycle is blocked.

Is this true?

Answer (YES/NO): YES